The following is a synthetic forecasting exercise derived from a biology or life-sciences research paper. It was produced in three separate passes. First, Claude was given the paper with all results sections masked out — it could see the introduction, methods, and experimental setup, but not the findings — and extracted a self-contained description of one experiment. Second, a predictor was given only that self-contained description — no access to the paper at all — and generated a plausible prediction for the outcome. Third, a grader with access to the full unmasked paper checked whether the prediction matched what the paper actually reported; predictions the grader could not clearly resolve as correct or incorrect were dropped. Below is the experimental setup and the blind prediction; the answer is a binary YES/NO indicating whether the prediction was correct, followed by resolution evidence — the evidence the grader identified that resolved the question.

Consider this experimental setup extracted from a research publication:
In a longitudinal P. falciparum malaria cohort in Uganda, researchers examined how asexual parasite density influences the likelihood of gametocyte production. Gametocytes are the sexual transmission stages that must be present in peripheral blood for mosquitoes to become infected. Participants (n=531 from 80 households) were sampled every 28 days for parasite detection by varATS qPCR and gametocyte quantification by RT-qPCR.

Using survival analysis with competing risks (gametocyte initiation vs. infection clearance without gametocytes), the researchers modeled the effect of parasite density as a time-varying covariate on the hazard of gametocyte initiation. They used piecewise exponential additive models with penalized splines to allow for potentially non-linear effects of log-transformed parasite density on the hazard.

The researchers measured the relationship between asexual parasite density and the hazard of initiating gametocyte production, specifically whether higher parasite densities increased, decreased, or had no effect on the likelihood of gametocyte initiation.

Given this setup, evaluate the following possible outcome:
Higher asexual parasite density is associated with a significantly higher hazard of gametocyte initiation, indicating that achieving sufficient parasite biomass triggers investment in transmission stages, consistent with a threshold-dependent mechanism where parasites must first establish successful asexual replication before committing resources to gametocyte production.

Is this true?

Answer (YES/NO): YES